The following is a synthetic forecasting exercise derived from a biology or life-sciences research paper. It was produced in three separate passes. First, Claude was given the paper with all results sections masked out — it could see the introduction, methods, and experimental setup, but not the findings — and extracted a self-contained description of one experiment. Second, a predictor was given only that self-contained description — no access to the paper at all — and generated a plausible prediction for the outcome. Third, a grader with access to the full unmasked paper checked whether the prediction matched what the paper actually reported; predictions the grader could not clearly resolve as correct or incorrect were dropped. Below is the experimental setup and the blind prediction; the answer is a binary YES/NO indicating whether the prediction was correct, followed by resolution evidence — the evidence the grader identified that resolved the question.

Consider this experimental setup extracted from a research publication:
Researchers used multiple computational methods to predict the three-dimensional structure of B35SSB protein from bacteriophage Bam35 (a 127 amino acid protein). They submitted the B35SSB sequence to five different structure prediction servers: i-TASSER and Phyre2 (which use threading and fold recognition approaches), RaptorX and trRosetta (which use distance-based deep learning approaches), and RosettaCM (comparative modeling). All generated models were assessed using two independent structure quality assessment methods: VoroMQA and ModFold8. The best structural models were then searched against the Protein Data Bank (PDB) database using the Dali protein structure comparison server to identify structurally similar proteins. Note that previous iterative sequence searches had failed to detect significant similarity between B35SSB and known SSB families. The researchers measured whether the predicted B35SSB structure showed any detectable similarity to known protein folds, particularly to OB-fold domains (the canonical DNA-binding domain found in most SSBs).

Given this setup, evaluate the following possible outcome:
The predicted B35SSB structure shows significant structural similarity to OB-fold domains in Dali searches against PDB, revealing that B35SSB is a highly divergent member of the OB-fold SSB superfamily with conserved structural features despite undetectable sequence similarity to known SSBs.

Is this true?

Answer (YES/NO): NO